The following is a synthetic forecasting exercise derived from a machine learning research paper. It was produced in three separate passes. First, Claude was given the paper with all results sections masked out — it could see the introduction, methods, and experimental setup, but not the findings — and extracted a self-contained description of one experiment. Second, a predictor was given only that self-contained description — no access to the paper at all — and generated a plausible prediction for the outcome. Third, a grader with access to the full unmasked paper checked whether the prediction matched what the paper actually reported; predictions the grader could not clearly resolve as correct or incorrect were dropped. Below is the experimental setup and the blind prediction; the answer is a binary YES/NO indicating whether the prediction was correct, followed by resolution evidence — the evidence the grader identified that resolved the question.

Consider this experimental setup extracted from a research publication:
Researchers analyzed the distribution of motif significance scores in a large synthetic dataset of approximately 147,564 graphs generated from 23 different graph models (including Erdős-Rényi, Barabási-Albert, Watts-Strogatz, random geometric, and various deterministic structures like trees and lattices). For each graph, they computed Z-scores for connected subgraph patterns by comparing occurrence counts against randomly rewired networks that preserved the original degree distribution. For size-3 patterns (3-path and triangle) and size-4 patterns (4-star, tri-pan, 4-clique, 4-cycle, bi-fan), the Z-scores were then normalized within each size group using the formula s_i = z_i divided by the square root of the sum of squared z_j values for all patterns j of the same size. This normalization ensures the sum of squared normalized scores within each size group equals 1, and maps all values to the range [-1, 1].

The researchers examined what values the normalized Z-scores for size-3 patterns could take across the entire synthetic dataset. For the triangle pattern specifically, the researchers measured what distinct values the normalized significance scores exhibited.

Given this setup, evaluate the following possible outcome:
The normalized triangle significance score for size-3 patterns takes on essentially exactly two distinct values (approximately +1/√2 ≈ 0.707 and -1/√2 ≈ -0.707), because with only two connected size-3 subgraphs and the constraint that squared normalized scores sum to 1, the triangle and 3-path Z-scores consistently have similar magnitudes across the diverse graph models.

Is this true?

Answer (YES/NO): NO